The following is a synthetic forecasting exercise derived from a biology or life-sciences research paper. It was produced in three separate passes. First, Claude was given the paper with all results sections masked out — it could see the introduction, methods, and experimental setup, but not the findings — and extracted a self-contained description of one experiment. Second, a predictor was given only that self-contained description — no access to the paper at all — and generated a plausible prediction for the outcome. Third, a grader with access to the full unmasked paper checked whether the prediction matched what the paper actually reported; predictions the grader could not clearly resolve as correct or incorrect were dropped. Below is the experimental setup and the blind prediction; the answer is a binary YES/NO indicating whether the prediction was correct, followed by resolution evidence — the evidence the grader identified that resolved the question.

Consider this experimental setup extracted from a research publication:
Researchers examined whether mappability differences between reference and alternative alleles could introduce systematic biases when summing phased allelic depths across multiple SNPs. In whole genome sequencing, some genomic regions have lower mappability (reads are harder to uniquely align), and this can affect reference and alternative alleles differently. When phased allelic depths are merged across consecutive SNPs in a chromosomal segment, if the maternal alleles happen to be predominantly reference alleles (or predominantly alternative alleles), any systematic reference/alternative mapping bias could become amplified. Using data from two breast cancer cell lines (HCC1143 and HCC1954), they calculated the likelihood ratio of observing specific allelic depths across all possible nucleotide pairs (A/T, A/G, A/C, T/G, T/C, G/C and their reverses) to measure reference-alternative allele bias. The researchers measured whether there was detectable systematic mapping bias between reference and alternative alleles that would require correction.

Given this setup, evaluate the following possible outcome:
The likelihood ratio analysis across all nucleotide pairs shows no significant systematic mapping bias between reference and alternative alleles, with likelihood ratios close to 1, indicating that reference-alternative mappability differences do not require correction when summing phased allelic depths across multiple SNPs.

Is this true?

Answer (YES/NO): NO